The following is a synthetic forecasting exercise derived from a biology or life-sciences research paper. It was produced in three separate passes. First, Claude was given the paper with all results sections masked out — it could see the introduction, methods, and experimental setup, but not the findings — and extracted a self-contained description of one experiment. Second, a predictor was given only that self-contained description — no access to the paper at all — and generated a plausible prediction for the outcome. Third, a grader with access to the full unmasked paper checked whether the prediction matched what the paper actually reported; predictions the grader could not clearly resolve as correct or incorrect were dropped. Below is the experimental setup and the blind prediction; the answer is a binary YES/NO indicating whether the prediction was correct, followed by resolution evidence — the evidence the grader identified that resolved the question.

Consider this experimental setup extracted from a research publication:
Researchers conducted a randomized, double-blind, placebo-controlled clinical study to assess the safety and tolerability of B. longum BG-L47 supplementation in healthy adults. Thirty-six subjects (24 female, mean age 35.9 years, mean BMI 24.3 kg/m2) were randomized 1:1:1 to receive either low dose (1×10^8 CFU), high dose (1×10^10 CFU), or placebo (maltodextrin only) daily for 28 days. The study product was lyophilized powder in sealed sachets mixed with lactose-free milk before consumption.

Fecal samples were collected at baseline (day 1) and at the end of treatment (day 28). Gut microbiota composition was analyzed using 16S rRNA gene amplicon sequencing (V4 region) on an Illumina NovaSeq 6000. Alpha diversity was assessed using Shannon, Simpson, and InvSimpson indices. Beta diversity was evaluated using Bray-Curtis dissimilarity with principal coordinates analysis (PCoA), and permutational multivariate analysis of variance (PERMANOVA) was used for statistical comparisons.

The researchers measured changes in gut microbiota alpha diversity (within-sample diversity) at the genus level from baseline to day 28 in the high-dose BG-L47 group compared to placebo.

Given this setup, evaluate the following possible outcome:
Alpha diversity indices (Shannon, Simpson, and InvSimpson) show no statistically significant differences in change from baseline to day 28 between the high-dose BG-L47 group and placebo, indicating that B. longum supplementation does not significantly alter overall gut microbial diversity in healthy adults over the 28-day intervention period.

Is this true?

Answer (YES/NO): NO